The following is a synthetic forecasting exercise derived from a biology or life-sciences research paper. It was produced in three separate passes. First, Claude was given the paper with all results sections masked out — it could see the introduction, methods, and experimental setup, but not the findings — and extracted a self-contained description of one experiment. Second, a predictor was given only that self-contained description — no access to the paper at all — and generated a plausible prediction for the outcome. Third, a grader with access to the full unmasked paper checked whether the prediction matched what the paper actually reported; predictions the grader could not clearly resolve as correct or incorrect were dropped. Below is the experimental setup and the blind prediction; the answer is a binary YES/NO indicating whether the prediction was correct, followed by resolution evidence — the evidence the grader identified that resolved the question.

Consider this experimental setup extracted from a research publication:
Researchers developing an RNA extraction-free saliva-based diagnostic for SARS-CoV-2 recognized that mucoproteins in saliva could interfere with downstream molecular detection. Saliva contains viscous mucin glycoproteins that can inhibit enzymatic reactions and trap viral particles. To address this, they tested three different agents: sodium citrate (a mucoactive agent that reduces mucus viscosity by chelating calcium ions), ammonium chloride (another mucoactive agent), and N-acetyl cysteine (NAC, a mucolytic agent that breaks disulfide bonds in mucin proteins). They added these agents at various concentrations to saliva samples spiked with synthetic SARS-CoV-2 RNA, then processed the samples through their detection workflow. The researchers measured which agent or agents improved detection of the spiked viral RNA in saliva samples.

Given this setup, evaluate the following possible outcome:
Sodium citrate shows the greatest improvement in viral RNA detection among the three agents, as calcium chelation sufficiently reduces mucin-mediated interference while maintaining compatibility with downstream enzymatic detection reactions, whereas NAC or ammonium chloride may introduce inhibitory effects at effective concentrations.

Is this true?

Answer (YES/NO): NO